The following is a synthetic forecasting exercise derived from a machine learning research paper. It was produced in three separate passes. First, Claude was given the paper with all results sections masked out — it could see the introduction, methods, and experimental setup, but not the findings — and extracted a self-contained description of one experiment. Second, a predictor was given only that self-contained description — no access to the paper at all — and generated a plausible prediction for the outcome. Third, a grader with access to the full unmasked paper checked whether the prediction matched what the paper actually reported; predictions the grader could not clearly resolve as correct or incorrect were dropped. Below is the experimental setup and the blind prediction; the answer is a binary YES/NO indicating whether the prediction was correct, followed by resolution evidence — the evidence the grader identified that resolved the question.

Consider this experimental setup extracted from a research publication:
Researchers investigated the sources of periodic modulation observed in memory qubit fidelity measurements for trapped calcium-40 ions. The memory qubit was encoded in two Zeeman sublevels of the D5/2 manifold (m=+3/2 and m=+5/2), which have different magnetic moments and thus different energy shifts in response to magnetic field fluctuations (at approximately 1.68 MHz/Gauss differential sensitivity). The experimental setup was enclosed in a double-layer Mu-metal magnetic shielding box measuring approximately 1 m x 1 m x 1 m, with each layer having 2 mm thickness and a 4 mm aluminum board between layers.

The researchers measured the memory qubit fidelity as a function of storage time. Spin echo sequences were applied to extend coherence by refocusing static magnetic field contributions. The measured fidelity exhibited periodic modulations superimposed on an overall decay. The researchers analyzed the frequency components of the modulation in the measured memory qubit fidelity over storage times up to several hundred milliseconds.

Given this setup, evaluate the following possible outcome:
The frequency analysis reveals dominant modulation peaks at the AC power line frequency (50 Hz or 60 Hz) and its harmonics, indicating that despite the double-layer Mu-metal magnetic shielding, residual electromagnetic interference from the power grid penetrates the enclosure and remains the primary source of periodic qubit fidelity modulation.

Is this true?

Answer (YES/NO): YES